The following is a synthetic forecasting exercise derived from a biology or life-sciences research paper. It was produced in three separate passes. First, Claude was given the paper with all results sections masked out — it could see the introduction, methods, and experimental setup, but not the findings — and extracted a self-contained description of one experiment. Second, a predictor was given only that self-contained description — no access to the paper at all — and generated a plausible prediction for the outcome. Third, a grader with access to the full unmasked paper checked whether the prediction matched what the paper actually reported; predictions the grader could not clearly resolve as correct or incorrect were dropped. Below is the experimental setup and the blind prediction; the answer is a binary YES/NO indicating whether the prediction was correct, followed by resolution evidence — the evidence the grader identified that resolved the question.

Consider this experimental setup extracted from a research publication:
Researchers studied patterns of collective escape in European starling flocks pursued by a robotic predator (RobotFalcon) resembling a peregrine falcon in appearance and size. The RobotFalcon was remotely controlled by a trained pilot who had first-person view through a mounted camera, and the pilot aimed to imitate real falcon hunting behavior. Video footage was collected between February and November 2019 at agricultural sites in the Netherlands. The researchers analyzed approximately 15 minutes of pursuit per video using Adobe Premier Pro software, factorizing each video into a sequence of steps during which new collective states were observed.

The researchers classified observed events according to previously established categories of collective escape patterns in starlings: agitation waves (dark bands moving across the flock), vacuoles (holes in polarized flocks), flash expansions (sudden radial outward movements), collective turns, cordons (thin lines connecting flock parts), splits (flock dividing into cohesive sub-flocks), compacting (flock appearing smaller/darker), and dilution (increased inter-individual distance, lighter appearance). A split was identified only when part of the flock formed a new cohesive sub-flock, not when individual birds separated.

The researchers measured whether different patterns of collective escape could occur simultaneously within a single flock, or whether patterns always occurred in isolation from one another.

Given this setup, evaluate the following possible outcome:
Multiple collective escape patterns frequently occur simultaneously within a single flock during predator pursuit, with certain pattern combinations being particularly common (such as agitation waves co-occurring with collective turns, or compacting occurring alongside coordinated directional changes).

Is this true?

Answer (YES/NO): NO